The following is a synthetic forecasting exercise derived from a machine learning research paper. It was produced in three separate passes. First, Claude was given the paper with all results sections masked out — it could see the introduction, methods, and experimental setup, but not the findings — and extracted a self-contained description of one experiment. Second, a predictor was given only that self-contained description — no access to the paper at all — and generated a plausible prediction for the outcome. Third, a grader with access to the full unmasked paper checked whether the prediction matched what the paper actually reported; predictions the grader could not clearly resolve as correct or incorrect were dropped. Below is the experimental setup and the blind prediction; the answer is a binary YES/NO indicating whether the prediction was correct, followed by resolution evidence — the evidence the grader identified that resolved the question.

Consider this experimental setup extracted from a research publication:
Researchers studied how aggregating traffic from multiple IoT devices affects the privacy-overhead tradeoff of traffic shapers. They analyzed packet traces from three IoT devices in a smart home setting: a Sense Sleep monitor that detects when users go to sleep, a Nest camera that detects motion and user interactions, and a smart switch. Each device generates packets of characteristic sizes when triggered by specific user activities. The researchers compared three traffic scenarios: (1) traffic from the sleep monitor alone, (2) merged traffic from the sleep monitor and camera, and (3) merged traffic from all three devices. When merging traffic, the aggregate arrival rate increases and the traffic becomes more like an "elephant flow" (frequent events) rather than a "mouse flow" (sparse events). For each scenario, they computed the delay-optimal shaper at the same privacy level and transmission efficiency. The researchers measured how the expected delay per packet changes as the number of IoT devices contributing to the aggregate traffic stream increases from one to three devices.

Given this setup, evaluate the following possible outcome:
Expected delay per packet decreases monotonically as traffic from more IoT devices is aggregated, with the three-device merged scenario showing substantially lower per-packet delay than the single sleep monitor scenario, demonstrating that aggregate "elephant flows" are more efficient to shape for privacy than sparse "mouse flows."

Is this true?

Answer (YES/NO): YES